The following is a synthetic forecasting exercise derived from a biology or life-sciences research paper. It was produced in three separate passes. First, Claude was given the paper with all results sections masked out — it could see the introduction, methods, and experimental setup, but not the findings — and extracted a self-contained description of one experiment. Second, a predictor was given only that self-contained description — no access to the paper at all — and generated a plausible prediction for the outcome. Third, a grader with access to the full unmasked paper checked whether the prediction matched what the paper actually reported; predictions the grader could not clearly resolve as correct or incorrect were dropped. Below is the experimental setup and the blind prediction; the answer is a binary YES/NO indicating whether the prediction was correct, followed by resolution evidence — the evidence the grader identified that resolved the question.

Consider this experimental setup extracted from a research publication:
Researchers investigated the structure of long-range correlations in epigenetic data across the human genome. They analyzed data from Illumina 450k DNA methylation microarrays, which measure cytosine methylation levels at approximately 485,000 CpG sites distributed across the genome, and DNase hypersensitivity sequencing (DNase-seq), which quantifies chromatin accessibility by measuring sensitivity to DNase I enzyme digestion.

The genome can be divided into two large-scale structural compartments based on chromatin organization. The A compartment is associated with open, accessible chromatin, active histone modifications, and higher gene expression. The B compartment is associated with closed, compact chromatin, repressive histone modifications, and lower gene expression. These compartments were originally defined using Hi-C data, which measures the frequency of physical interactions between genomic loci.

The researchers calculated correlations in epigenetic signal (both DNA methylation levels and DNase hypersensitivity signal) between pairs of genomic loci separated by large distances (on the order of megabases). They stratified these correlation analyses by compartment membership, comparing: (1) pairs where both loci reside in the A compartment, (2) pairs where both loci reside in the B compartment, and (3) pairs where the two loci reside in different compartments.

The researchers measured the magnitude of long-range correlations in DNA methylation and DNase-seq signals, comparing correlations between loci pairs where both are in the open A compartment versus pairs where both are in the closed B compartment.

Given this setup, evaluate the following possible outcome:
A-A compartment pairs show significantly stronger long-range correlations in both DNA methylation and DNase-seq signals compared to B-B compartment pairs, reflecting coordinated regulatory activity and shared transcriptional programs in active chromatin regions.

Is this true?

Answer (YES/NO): NO